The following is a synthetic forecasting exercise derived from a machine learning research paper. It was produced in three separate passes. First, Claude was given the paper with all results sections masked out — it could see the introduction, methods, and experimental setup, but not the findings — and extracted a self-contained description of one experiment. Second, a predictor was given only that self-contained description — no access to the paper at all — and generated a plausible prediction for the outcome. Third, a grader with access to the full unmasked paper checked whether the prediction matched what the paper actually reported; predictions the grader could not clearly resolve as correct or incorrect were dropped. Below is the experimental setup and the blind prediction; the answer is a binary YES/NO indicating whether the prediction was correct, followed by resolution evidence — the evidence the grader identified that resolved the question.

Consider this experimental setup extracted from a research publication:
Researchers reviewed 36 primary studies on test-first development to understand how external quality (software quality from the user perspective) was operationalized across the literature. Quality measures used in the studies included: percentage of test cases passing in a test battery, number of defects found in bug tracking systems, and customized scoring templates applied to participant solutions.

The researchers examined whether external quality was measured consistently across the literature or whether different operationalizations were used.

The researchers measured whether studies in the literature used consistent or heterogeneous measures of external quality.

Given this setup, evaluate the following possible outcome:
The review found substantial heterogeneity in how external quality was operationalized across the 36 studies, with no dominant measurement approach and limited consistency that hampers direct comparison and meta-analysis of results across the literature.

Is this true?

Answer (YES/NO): NO